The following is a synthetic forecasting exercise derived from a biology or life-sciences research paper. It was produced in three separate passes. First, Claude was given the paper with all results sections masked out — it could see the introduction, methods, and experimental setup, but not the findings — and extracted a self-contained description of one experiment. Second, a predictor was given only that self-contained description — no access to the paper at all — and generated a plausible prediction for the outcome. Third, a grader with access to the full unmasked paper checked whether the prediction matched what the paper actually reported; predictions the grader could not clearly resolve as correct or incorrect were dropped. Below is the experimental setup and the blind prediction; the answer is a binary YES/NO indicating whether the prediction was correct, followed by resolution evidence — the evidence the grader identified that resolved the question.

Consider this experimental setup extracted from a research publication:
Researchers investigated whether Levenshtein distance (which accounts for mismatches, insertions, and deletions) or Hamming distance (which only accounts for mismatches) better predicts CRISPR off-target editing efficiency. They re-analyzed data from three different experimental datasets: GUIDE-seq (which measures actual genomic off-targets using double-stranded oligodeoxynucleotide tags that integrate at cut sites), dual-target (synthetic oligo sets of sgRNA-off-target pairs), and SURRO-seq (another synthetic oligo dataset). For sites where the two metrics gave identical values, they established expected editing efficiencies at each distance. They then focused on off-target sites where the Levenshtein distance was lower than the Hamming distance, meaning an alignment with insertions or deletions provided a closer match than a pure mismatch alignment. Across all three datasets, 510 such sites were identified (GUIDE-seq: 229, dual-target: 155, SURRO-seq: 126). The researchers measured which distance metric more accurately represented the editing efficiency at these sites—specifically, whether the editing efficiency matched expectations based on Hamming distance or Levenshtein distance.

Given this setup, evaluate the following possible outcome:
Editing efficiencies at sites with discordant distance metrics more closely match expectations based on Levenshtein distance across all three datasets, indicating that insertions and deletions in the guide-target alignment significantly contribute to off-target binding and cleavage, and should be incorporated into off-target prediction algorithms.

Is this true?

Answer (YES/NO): YES